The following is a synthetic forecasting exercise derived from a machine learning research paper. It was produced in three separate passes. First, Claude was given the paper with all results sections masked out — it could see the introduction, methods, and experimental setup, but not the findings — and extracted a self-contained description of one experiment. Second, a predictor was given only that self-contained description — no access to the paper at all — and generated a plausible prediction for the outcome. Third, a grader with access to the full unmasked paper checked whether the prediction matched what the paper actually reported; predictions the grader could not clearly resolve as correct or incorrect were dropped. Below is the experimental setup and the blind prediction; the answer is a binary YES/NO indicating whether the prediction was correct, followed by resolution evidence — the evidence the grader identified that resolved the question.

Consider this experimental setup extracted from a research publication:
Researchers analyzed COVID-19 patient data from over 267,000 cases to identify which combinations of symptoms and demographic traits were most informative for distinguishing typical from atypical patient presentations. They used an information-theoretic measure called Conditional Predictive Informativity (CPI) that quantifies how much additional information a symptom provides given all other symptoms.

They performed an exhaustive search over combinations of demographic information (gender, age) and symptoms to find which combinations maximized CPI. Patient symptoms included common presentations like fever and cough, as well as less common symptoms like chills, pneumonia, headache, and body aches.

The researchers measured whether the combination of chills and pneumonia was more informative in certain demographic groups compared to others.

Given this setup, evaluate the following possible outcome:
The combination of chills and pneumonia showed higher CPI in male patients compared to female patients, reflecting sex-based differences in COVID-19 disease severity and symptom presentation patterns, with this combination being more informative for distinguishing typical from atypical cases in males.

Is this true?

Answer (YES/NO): NO